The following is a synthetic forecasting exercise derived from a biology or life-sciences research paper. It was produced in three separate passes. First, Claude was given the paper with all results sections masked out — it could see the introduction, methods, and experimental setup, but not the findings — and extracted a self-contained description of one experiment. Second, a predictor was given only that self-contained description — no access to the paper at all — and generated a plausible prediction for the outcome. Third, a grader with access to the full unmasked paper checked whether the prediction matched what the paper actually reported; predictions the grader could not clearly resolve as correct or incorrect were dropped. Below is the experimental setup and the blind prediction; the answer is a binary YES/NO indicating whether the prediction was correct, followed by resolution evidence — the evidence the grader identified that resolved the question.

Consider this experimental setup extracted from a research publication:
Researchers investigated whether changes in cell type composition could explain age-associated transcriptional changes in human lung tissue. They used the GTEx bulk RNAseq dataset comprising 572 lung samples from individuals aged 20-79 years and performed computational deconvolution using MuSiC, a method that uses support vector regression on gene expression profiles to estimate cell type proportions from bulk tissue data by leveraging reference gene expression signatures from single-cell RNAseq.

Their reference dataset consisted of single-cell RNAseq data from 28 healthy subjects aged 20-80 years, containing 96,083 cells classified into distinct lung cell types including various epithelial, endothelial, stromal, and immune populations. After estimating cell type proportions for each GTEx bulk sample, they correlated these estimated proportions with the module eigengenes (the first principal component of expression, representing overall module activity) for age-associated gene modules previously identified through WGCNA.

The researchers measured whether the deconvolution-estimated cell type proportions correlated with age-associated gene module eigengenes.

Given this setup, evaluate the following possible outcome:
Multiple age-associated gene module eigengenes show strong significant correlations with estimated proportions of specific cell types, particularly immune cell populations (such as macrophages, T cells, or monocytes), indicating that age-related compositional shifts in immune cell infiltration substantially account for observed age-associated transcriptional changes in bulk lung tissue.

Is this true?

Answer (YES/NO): NO